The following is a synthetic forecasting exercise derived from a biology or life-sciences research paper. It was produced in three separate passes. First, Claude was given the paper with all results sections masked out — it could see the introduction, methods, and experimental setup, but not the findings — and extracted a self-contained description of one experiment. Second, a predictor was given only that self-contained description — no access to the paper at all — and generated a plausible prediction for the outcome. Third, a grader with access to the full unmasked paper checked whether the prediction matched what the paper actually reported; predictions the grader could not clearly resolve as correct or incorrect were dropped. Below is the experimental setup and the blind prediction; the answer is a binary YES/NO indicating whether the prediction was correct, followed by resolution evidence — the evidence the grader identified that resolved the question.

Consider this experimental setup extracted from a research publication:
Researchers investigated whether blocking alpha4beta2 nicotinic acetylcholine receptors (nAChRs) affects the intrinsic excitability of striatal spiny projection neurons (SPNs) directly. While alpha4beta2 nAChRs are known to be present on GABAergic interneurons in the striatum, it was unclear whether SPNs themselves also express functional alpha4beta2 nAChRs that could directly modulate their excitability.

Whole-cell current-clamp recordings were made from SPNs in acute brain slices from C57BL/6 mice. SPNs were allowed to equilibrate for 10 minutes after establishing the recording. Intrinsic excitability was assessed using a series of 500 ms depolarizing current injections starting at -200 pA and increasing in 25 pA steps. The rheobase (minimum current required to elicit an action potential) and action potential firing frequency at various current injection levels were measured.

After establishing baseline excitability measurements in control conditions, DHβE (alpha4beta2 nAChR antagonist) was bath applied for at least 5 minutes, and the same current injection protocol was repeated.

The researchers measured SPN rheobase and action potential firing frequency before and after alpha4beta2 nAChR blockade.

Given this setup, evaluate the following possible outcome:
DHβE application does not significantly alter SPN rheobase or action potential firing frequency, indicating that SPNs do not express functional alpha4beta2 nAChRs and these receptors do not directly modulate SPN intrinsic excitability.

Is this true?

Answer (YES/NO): YES